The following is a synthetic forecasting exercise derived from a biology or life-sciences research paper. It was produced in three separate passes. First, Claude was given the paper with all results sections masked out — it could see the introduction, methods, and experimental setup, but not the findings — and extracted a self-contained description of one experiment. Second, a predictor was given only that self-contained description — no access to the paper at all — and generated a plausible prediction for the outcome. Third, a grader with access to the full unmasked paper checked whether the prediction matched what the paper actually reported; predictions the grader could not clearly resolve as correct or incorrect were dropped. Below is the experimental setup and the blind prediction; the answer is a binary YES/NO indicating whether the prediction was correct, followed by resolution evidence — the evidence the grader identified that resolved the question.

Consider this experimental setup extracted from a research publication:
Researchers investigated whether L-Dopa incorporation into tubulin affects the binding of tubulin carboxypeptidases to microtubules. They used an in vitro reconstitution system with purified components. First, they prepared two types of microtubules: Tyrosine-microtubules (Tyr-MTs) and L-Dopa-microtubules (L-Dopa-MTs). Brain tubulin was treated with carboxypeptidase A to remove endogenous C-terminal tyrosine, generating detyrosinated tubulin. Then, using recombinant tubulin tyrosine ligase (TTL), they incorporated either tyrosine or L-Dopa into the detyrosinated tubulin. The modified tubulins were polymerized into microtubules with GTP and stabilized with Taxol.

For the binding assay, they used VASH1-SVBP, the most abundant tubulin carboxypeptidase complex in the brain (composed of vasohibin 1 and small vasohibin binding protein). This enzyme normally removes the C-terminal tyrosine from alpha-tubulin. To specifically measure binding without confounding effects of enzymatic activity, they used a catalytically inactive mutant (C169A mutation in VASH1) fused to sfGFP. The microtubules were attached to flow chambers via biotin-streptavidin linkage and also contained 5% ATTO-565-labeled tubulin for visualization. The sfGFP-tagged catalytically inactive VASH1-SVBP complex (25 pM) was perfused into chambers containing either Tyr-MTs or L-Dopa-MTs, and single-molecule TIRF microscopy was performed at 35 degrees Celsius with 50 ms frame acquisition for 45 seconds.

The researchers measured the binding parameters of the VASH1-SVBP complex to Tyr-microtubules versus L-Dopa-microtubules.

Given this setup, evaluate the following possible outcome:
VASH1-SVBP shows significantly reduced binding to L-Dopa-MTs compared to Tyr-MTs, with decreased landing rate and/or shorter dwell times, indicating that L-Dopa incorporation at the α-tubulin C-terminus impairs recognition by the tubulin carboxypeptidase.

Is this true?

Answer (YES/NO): NO